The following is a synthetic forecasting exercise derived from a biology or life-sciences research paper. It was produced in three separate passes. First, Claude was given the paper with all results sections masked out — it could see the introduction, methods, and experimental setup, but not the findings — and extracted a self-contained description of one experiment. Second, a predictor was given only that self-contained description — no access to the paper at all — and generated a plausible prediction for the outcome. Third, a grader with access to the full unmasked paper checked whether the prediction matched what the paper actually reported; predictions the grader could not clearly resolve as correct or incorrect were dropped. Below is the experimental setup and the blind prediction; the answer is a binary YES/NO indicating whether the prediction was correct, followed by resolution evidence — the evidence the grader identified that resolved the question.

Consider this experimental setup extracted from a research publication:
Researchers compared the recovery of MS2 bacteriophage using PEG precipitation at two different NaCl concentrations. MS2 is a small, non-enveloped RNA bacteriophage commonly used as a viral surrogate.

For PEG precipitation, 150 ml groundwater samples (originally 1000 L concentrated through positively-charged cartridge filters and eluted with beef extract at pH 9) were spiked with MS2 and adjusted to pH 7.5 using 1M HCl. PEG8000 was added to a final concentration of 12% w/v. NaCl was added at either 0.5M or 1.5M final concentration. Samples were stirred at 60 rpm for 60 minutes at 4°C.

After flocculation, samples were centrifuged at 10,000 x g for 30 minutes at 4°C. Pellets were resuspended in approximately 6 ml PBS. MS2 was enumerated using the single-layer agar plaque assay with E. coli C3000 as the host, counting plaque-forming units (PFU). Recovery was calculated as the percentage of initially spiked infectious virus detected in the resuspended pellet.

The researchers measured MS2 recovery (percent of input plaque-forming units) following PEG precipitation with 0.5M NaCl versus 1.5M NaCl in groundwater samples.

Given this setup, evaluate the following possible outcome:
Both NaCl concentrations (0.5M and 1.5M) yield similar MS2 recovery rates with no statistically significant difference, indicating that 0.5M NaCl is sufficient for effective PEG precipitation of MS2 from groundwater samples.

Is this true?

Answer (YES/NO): YES